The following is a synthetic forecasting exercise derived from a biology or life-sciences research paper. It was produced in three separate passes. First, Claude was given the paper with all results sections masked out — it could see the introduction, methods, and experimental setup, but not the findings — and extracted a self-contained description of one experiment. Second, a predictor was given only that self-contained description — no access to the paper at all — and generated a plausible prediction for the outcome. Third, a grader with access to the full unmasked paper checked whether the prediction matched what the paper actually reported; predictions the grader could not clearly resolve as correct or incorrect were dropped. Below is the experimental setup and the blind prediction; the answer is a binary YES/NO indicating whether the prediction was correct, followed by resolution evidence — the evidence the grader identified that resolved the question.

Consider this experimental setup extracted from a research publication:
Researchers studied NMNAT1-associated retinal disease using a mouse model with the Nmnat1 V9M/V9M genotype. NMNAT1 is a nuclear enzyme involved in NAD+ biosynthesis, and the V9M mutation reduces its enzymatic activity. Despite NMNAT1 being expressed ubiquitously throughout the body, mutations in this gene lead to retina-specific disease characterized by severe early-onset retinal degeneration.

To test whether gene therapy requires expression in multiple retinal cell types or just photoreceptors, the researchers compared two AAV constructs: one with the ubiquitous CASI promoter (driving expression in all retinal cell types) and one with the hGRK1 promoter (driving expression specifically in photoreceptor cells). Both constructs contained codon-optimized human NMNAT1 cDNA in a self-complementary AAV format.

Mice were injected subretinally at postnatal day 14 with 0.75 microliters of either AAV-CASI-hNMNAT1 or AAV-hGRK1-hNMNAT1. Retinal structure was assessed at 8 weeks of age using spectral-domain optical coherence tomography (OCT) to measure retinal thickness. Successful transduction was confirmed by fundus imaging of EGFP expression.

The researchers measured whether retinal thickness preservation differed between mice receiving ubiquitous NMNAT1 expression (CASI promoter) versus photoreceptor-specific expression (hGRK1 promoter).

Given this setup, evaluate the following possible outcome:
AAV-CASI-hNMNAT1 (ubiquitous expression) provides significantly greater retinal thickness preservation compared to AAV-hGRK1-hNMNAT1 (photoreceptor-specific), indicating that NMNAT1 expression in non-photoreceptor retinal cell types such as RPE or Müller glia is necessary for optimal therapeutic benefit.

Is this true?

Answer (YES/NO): NO